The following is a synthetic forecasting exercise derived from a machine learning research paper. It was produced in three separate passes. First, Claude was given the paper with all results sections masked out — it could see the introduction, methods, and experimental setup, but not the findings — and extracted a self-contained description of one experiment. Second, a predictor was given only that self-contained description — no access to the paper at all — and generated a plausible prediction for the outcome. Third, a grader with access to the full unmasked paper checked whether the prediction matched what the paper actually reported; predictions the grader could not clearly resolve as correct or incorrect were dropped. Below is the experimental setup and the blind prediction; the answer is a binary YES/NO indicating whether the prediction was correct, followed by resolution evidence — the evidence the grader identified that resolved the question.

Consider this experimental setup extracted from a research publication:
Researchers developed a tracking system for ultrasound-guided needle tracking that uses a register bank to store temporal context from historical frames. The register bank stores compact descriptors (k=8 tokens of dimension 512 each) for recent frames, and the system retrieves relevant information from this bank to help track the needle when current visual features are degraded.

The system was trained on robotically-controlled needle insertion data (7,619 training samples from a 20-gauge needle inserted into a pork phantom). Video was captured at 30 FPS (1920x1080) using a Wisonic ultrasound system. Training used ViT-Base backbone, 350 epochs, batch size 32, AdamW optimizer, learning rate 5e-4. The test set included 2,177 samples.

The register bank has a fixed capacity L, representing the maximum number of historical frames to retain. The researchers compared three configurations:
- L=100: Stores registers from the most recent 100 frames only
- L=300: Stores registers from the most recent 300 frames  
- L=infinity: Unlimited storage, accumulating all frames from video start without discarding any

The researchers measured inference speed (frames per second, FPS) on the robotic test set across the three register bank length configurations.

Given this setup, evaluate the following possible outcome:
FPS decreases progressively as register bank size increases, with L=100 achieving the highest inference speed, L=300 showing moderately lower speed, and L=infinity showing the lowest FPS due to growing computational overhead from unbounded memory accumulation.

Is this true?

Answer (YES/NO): YES